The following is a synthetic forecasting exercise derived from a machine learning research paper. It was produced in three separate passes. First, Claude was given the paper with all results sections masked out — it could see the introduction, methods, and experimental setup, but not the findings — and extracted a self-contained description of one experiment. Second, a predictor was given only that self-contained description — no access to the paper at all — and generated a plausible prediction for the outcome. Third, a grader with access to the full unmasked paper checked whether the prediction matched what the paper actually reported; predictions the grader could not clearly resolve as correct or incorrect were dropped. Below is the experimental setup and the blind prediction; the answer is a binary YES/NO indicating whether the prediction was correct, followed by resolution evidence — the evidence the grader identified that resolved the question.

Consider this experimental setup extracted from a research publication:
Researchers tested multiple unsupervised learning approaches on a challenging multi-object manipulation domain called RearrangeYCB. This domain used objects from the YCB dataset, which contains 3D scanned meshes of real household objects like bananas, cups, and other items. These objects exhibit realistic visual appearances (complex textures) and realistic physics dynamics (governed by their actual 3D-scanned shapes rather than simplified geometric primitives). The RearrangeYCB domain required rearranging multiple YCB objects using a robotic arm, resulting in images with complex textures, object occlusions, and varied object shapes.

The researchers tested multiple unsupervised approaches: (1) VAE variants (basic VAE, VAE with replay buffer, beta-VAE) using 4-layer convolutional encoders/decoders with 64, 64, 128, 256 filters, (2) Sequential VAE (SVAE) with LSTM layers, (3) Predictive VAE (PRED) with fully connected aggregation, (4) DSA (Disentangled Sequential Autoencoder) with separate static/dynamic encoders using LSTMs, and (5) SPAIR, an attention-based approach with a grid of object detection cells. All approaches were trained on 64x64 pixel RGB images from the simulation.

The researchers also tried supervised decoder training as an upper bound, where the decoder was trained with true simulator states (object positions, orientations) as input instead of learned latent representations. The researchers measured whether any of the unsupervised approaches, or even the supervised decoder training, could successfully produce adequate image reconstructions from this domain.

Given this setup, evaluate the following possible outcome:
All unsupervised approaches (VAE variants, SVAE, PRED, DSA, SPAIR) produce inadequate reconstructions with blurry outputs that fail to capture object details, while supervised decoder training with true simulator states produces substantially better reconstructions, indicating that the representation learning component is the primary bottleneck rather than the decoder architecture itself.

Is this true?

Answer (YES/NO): NO